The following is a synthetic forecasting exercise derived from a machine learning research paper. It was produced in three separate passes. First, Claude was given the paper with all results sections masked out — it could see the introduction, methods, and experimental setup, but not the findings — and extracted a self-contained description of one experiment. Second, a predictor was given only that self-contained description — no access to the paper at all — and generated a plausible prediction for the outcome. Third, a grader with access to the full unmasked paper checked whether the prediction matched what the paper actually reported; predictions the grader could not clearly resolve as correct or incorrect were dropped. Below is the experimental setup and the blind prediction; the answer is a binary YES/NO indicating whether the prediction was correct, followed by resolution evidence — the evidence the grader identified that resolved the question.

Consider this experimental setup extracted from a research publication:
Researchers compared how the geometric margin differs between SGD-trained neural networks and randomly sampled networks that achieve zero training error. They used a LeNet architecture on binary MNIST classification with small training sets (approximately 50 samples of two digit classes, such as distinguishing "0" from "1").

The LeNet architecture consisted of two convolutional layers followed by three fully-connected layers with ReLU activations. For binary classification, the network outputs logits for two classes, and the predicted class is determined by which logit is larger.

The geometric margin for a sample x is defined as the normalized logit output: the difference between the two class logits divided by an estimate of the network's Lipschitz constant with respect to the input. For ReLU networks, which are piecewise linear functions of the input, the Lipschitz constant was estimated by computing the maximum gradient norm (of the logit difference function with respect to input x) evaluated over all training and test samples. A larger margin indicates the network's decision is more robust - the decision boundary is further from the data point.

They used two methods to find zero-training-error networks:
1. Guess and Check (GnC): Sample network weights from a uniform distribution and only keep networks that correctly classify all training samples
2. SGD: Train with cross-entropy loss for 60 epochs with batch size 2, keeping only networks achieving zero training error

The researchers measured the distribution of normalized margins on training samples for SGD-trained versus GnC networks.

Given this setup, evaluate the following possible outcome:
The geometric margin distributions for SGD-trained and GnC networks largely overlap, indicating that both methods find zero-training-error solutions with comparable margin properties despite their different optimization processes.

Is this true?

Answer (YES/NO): NO